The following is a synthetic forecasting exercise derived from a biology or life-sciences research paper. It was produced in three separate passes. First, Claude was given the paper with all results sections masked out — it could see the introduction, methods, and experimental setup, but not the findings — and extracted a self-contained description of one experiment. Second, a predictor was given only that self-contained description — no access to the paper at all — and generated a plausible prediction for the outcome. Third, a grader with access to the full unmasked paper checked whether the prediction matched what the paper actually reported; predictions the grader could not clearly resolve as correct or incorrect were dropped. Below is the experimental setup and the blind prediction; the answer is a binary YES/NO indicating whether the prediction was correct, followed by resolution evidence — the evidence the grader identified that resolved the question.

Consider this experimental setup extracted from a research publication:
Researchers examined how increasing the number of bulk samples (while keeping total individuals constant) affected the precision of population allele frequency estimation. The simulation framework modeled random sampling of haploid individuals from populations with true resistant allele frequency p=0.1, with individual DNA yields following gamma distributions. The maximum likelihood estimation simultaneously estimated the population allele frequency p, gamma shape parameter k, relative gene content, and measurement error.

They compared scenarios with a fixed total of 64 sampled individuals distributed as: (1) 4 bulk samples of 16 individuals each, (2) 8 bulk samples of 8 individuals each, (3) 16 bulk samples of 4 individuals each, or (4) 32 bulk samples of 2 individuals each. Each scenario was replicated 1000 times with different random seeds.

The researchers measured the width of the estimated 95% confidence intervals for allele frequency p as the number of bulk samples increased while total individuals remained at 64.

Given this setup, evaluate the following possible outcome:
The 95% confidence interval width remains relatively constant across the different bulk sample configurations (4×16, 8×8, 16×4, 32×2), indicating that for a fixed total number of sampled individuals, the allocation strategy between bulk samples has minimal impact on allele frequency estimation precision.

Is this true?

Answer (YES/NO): NO